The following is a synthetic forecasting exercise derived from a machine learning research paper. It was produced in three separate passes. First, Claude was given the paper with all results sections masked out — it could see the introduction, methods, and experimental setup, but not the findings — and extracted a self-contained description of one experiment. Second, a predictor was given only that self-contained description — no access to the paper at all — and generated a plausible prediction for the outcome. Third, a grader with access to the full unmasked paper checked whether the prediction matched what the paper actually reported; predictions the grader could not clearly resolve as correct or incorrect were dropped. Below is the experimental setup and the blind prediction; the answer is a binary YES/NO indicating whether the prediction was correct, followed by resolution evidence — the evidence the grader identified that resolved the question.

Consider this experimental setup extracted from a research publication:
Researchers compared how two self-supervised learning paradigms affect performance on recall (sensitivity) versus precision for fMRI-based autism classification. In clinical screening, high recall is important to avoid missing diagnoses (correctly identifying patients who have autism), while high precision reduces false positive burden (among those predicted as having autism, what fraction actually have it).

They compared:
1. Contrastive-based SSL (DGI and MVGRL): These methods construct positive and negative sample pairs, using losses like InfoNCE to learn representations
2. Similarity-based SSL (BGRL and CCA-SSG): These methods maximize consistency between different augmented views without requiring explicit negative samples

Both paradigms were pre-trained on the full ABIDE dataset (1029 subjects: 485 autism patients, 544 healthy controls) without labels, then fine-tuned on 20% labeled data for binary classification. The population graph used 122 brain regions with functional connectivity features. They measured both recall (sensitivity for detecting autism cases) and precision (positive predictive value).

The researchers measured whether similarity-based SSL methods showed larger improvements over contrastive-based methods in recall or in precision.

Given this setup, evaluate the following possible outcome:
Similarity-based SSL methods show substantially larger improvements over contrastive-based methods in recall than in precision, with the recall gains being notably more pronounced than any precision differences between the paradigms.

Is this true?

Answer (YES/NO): YES